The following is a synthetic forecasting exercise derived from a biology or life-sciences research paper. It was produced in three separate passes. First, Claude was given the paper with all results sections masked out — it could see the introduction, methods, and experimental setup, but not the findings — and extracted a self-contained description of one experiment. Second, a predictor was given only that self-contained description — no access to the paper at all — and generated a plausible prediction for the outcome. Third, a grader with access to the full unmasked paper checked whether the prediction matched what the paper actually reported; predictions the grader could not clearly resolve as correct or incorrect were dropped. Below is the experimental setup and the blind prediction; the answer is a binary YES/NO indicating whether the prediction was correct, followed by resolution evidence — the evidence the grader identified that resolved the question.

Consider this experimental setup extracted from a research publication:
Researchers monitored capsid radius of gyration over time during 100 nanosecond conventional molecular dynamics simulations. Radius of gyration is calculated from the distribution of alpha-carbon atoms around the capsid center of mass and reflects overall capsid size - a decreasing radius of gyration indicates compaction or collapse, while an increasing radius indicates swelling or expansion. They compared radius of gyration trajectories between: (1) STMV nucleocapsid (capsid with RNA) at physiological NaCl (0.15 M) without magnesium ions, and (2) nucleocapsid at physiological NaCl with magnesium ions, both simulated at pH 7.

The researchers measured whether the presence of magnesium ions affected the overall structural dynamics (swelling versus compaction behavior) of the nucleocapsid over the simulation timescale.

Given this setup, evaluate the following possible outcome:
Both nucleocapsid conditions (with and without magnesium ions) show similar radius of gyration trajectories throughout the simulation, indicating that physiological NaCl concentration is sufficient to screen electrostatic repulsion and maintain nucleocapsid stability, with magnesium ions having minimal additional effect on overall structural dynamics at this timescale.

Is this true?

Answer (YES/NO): NO